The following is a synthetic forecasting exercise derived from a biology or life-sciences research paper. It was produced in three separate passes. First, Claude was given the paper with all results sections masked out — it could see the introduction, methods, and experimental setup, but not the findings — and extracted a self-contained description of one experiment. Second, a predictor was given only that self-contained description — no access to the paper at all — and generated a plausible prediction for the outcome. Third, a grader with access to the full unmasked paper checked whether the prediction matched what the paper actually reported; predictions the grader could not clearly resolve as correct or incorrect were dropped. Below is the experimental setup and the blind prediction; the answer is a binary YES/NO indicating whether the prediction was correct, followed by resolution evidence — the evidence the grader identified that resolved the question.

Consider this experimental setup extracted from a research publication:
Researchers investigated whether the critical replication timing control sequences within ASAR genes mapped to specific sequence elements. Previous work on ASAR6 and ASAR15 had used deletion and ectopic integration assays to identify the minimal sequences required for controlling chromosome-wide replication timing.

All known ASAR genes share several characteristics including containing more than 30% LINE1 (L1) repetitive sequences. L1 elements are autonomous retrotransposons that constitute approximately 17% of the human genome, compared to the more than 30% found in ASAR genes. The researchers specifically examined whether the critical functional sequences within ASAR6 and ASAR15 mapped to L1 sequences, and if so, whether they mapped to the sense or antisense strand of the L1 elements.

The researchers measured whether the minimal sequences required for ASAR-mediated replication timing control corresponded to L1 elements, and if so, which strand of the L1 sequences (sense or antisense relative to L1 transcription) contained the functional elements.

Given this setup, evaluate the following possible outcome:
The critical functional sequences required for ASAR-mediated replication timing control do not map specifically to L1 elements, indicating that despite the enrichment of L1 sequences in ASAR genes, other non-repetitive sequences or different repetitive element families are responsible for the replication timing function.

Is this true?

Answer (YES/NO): NO